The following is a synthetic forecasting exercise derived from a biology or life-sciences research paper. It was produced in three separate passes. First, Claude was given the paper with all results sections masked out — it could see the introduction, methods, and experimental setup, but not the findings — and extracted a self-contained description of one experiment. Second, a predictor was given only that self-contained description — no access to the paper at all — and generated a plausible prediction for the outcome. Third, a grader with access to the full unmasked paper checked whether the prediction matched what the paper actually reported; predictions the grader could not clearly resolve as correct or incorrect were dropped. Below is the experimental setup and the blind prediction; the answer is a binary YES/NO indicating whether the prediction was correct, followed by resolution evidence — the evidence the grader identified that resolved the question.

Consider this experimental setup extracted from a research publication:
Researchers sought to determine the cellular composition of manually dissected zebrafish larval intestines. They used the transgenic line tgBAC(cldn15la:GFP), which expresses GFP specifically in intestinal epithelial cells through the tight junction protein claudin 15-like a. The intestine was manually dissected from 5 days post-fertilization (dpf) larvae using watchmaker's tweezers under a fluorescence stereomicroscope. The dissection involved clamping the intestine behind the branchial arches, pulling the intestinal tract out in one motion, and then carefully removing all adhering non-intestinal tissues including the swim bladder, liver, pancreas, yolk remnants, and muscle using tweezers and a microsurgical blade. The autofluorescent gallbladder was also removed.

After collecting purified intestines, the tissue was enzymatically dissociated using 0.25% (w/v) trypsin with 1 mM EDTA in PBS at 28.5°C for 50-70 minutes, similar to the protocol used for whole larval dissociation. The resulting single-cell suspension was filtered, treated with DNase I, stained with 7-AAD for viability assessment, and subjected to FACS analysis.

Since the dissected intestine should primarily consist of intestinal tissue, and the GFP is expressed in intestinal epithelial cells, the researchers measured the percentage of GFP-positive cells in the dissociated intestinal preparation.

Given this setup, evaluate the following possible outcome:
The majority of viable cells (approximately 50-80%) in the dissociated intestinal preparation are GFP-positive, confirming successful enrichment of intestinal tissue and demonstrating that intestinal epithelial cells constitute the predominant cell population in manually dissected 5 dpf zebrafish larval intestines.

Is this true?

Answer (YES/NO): NO